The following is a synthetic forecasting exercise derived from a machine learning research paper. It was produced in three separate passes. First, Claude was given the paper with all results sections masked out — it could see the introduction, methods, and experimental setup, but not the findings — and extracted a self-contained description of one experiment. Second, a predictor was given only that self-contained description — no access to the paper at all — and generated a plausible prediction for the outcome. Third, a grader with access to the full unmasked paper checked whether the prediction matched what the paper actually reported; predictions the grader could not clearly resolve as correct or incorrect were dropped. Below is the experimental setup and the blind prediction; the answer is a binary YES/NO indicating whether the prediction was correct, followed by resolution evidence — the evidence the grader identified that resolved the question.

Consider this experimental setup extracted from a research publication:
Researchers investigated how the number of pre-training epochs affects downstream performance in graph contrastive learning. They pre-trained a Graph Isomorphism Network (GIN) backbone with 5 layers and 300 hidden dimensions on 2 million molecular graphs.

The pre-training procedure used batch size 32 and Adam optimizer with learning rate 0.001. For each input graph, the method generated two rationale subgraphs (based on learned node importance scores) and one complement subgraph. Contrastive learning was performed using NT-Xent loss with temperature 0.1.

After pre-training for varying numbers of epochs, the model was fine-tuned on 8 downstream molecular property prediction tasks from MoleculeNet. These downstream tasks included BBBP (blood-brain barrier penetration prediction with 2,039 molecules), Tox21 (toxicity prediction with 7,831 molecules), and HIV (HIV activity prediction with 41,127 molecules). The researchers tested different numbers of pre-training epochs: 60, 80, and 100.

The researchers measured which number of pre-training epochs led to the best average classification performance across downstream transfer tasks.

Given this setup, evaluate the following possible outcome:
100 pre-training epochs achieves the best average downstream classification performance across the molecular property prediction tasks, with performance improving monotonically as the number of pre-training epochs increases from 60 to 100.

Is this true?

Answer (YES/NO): NO